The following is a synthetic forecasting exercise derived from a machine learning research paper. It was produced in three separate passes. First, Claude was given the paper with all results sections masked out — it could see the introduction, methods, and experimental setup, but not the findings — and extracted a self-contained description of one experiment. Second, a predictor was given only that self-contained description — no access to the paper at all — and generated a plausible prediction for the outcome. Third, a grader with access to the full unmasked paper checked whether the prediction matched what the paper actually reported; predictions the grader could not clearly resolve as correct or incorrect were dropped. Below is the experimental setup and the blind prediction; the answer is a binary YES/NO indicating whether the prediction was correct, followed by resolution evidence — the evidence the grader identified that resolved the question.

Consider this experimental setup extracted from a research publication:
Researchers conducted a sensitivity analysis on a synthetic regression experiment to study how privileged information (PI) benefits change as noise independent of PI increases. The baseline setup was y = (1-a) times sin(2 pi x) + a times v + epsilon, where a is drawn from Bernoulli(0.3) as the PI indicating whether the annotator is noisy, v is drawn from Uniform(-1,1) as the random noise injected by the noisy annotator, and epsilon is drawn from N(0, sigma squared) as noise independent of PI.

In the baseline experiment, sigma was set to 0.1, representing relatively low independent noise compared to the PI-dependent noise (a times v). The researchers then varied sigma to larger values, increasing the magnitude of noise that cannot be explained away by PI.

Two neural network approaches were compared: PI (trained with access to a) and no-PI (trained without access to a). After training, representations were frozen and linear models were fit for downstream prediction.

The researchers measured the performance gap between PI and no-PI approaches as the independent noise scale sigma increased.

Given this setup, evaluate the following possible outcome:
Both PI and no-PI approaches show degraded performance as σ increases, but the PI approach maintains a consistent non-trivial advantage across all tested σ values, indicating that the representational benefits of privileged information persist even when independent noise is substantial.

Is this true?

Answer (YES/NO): NO